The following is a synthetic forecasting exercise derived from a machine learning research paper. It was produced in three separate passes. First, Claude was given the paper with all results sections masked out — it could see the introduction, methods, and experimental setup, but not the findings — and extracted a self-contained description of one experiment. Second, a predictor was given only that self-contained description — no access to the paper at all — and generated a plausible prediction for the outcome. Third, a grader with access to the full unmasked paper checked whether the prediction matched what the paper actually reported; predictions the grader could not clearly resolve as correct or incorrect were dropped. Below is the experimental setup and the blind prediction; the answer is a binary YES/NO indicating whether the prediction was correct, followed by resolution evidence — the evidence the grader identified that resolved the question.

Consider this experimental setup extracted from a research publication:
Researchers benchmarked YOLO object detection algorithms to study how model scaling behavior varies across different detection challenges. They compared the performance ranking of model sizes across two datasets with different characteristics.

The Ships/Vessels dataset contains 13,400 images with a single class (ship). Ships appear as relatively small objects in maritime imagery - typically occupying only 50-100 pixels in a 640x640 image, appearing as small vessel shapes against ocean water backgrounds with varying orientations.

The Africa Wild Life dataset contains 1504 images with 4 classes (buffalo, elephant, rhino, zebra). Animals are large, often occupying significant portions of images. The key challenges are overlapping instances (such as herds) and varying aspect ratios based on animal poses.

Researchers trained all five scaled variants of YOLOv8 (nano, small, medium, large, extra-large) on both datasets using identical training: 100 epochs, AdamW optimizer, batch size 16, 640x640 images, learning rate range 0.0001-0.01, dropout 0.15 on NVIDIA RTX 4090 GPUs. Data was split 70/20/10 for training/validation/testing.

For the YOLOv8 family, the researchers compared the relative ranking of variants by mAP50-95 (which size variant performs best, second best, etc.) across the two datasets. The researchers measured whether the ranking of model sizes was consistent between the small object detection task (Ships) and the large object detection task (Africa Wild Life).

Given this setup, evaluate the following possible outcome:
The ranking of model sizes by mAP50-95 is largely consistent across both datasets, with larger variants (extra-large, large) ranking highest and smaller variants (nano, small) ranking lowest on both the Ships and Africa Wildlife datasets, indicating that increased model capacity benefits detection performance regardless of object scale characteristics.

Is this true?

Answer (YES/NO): NO